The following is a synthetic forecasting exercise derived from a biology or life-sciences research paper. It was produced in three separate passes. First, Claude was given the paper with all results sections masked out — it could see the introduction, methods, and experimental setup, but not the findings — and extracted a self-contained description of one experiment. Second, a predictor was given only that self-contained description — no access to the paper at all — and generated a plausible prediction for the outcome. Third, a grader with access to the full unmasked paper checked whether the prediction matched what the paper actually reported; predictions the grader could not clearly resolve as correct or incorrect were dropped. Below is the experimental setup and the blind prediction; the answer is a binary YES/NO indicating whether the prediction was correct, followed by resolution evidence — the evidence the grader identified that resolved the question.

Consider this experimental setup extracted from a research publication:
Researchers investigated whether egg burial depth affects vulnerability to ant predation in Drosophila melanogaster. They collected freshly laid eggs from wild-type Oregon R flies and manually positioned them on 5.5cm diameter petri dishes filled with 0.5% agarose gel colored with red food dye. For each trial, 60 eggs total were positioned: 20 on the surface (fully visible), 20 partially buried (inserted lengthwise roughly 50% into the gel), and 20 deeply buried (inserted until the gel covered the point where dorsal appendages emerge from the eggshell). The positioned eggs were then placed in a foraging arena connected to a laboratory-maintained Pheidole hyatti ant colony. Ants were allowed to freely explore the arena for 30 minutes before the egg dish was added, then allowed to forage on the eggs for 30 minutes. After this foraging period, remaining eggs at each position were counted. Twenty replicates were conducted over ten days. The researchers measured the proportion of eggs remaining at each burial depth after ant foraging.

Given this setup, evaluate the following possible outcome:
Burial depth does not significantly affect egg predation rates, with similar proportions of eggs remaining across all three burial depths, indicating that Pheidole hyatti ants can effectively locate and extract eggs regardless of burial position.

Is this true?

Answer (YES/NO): NO